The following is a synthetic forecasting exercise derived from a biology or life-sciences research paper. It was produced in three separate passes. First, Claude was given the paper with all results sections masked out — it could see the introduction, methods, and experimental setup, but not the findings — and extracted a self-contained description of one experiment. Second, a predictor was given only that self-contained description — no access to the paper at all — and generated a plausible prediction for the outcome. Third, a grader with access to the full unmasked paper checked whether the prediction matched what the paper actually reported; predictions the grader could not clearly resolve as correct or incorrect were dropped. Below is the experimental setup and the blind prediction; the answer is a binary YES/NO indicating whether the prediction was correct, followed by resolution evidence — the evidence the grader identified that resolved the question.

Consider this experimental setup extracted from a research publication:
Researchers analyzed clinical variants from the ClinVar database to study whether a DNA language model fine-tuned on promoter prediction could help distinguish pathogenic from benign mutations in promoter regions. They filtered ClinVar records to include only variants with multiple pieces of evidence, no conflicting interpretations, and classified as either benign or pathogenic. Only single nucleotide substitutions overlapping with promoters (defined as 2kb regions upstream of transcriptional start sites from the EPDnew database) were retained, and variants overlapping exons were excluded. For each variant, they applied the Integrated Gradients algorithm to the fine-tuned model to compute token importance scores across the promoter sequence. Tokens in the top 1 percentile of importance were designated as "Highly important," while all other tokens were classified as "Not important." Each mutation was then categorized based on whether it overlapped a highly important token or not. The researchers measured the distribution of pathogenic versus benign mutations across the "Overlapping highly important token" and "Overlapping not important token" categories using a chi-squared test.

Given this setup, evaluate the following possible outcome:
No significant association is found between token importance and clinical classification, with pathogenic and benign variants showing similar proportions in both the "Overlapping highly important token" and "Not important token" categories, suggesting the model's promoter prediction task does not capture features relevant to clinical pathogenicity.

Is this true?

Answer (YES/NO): NO